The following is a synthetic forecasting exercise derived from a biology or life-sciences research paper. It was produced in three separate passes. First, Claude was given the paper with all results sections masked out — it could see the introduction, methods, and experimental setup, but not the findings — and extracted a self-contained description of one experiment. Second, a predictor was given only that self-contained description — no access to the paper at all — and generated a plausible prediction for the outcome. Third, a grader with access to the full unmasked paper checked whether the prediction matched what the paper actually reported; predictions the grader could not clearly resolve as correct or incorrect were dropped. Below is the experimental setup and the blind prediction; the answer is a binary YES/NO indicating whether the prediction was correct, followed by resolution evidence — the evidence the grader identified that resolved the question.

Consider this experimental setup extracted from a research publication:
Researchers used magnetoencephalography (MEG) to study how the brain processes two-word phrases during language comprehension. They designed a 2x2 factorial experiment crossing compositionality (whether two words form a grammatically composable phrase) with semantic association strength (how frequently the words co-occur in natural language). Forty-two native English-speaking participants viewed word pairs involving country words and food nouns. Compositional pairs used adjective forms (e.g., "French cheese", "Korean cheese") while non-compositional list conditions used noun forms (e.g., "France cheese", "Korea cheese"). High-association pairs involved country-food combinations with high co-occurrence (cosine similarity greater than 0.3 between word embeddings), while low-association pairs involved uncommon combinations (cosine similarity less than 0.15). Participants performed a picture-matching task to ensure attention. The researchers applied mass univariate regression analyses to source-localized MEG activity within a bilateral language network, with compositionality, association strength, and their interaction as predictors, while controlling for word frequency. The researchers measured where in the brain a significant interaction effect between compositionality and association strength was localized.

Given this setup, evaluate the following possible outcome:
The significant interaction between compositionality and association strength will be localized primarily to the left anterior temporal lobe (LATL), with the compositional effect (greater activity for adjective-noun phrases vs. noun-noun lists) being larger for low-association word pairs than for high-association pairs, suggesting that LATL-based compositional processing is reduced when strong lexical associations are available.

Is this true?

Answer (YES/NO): NO